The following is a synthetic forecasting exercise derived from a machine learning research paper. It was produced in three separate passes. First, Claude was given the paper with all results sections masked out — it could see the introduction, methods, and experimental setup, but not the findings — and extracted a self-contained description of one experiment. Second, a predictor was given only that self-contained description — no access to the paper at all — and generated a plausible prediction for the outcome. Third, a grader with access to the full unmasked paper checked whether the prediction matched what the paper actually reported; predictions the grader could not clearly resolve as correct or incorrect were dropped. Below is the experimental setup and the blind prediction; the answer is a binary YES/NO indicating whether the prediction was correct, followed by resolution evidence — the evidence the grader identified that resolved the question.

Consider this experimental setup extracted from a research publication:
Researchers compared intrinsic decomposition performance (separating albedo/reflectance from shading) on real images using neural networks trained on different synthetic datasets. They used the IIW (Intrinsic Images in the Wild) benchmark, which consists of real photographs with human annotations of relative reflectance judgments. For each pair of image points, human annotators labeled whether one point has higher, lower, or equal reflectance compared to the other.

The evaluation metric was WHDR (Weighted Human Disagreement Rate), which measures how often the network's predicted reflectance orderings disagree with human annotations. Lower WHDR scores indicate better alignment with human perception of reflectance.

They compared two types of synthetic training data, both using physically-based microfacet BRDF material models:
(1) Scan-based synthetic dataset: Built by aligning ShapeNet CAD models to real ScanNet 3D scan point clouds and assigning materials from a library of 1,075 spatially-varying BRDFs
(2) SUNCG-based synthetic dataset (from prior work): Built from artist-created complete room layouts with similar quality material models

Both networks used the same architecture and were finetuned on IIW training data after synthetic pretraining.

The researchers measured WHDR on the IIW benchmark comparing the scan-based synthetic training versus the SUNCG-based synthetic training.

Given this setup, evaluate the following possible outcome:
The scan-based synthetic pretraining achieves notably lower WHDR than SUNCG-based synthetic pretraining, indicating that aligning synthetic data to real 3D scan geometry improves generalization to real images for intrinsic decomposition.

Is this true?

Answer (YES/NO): NO